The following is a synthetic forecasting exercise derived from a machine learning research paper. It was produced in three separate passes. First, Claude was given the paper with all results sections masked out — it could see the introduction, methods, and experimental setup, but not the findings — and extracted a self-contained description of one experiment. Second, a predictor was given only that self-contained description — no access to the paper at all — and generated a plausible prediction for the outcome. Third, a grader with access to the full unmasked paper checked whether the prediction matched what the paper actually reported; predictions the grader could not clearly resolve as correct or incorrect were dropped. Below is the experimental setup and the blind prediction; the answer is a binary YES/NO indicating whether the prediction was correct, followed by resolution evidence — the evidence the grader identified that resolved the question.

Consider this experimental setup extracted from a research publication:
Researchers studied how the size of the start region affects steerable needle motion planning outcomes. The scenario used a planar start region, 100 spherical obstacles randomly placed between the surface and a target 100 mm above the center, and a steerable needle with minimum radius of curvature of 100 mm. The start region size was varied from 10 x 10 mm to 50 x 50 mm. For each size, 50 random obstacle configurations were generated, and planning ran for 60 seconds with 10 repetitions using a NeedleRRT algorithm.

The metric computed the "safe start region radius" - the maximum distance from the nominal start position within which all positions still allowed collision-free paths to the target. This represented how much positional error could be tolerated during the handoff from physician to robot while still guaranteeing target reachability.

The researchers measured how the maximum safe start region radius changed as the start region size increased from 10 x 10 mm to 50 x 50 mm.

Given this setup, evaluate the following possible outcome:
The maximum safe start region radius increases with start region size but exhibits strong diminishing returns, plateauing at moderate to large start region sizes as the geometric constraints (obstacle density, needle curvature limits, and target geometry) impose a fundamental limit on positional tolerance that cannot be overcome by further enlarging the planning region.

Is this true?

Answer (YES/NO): NO